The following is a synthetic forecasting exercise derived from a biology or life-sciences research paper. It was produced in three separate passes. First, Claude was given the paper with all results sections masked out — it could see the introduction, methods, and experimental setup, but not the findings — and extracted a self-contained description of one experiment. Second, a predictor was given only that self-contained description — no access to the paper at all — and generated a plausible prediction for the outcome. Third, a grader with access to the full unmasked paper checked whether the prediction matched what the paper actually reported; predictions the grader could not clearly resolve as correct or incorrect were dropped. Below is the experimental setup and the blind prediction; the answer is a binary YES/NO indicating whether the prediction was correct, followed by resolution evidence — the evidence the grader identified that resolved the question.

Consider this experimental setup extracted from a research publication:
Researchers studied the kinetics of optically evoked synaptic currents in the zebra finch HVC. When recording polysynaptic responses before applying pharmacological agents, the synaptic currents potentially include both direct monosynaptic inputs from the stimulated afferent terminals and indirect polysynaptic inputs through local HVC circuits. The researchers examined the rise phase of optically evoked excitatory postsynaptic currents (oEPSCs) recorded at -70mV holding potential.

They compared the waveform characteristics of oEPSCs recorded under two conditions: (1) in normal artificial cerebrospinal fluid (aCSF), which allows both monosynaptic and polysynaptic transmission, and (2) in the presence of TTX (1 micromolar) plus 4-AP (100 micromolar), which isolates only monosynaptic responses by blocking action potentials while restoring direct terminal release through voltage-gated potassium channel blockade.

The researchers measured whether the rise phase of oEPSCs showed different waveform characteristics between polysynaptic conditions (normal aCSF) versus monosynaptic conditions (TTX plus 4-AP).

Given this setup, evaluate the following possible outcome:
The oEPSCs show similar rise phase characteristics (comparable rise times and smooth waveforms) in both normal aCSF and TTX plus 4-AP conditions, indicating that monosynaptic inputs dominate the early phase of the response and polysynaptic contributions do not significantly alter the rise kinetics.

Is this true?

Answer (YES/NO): NO